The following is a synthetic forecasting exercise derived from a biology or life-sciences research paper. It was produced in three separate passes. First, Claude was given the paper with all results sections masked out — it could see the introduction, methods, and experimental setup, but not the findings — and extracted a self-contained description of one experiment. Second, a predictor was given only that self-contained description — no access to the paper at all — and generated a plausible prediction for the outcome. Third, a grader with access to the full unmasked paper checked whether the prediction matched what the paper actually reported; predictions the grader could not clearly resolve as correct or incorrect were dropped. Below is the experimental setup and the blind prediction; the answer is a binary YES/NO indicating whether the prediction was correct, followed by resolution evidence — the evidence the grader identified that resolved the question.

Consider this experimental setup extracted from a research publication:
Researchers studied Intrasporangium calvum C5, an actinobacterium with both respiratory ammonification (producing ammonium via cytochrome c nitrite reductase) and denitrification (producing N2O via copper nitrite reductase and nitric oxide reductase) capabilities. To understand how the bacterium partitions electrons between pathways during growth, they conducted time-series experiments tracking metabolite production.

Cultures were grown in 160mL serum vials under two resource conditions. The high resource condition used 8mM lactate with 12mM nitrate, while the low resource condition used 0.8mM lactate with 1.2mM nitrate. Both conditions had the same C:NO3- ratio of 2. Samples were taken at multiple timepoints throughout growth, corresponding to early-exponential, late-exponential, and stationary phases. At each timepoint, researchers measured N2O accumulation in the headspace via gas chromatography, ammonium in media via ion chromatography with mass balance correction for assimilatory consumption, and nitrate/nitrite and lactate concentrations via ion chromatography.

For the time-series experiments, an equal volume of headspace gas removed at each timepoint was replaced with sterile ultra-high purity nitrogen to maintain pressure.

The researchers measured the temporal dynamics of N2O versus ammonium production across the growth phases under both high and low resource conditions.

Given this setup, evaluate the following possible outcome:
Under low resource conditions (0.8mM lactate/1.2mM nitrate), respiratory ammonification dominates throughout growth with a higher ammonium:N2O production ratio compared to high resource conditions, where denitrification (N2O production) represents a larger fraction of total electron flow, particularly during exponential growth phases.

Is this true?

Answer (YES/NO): NO